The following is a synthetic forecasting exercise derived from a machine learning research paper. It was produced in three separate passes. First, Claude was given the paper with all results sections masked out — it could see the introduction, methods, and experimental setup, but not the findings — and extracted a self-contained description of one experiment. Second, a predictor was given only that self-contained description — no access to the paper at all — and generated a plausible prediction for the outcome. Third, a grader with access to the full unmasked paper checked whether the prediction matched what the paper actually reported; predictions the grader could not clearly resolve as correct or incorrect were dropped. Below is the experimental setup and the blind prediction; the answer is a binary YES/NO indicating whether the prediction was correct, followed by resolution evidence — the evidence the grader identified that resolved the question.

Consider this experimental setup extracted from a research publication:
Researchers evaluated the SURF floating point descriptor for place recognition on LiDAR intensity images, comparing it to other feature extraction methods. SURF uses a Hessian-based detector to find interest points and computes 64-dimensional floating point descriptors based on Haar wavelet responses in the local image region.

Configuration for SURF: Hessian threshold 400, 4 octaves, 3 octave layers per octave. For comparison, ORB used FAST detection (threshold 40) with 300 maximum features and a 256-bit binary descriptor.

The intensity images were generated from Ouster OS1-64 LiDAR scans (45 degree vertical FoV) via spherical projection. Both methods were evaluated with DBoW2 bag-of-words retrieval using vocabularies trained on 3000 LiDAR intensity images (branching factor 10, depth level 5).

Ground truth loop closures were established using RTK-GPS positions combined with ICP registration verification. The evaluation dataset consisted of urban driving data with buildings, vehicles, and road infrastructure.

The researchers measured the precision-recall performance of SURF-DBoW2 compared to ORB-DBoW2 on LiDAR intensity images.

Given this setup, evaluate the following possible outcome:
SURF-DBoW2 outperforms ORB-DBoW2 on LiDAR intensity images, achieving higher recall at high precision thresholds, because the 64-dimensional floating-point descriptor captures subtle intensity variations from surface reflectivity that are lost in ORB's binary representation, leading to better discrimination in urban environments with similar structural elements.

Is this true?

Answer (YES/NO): NO